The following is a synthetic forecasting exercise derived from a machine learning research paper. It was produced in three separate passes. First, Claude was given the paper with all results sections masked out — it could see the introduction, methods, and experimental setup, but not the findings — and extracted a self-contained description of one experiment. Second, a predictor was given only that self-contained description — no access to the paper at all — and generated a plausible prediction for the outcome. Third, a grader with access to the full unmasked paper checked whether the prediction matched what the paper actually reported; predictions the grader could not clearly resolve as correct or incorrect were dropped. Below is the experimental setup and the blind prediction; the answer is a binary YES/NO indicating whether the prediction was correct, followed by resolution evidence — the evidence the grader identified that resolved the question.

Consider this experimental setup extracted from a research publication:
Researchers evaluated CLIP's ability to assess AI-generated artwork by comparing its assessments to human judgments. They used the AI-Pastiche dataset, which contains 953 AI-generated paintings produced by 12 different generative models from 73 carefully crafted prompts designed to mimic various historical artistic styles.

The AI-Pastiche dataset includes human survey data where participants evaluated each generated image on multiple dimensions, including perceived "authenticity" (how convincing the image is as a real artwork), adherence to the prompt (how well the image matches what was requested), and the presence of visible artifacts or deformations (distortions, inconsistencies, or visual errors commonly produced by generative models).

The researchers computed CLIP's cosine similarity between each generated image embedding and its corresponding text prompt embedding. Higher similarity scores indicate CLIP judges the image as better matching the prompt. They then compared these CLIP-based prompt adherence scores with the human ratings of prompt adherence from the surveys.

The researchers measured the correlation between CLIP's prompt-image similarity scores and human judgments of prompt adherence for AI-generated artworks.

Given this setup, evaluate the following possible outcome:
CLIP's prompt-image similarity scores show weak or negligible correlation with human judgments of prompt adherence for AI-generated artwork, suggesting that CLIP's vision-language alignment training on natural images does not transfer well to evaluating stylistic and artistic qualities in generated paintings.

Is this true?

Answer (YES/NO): NO